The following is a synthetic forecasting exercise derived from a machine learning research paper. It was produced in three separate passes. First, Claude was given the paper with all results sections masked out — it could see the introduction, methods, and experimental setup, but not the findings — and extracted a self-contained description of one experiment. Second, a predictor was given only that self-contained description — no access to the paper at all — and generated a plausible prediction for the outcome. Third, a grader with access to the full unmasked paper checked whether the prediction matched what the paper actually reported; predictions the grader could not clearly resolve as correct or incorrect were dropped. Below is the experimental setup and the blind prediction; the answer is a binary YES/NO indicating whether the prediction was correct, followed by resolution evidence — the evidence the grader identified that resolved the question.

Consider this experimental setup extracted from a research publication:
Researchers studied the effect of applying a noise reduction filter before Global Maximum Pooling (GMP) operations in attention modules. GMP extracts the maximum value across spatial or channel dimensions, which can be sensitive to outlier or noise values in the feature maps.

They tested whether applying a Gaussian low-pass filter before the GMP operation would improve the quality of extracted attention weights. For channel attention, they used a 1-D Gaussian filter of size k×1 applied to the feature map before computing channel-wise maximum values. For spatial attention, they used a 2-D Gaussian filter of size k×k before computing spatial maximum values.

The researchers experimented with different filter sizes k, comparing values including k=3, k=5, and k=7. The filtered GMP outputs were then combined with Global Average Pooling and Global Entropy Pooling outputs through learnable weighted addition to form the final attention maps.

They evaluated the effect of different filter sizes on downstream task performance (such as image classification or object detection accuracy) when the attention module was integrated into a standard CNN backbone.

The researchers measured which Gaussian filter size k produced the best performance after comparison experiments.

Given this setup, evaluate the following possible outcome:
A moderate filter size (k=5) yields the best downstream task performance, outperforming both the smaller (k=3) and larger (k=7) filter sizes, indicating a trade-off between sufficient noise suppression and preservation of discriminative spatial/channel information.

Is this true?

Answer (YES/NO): YES